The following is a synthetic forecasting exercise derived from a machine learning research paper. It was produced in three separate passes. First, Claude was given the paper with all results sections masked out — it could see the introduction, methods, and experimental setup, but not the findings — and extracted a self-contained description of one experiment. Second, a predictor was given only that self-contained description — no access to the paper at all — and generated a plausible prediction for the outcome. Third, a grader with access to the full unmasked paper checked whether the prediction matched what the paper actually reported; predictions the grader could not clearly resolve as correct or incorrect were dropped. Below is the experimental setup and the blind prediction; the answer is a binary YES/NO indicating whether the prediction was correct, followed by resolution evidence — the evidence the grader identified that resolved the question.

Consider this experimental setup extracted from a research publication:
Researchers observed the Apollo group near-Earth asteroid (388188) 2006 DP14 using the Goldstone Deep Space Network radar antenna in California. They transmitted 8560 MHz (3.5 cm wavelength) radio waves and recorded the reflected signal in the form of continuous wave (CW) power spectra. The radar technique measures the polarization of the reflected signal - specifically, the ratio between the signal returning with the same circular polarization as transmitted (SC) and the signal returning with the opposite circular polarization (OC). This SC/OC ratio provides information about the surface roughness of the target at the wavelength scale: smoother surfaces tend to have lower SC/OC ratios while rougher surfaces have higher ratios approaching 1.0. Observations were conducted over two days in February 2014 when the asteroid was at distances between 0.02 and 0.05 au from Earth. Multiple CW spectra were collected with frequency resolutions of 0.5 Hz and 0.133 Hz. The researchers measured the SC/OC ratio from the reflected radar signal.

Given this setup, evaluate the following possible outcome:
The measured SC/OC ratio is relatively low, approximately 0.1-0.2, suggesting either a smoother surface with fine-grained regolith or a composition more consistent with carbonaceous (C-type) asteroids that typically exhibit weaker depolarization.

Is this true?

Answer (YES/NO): NO